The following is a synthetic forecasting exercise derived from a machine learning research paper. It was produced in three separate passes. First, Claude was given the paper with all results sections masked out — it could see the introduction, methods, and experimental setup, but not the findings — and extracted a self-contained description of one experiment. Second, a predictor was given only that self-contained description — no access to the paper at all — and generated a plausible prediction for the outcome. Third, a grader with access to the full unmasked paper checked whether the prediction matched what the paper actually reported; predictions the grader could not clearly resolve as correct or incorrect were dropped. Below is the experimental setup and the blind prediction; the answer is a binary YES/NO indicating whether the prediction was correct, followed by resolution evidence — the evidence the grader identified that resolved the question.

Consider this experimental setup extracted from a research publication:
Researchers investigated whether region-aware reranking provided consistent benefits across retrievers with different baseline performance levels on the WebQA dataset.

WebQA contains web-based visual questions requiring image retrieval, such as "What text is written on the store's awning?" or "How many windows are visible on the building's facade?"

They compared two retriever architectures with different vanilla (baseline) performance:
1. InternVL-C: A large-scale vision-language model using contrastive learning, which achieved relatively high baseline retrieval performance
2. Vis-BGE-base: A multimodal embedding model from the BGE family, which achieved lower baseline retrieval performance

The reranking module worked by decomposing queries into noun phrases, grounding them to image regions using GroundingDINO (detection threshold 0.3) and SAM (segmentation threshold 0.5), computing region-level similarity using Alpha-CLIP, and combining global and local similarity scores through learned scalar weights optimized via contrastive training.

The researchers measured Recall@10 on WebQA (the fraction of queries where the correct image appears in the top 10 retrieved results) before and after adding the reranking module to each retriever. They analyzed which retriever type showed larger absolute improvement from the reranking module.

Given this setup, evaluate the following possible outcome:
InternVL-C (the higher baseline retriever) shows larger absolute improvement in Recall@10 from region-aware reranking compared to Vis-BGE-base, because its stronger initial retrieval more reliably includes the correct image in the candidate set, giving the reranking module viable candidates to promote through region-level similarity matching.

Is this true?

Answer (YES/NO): NO